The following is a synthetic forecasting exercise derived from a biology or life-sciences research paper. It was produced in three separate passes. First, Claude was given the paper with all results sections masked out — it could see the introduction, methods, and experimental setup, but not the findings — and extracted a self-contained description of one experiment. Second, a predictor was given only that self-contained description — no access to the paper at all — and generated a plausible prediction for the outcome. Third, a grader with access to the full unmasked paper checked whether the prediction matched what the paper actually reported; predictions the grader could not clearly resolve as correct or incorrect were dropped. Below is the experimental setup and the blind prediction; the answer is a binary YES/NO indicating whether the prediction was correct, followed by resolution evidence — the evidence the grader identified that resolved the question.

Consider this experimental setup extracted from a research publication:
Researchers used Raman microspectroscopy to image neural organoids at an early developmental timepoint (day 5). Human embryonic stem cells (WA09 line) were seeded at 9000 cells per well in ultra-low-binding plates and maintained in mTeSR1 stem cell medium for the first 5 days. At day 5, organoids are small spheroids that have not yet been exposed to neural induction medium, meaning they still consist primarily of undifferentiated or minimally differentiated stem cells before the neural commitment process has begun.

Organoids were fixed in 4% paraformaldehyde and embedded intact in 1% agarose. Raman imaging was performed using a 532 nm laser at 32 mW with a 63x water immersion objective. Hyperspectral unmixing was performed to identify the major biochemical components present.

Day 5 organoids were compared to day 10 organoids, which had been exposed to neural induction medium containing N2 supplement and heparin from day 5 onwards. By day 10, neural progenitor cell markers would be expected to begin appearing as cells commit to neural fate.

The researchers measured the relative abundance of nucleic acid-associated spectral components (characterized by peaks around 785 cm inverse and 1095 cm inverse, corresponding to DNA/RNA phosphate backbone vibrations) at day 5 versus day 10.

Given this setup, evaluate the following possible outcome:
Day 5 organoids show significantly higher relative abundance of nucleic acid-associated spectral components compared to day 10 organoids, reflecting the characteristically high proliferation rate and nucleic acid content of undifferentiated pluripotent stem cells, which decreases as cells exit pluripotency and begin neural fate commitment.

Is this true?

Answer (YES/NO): NO